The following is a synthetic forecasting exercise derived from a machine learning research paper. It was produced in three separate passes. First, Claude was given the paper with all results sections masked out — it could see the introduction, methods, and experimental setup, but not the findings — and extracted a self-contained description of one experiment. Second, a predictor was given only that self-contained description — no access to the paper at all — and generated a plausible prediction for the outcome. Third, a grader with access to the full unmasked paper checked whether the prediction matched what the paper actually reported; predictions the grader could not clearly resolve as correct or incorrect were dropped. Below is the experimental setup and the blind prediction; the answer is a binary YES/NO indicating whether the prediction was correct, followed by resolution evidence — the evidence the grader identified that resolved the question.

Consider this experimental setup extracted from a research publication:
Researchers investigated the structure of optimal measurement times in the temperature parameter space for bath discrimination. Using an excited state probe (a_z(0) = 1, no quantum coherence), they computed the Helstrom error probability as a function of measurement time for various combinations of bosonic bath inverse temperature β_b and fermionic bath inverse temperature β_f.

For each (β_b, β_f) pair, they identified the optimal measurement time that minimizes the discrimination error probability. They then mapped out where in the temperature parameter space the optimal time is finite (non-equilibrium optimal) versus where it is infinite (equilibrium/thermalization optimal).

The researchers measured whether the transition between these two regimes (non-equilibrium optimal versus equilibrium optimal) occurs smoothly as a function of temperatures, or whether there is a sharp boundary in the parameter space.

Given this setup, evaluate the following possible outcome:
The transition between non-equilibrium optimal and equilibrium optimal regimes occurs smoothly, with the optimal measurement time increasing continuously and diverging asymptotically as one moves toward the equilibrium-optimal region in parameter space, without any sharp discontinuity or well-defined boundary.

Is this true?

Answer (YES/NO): NO